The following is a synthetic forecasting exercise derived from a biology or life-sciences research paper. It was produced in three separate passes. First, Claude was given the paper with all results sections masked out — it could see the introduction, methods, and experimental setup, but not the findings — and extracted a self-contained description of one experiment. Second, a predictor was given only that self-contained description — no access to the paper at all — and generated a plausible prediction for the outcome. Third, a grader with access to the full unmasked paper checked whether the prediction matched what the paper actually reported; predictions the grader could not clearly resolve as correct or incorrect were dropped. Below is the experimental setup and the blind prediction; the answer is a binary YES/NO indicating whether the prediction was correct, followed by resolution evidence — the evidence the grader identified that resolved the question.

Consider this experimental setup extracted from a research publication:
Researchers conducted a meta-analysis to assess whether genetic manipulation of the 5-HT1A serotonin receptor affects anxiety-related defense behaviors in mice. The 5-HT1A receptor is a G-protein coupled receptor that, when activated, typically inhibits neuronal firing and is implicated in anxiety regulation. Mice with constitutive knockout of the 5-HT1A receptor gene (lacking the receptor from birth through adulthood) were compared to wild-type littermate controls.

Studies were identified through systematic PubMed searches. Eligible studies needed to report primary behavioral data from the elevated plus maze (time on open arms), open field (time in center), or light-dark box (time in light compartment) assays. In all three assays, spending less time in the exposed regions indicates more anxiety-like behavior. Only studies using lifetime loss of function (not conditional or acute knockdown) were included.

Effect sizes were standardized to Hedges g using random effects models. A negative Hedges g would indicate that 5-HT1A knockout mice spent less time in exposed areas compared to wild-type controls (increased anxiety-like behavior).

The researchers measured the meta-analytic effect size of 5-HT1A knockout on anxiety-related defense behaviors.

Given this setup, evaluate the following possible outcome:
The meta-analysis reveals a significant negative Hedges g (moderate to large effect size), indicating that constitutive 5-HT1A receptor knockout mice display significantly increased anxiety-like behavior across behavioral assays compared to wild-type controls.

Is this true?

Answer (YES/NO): NO